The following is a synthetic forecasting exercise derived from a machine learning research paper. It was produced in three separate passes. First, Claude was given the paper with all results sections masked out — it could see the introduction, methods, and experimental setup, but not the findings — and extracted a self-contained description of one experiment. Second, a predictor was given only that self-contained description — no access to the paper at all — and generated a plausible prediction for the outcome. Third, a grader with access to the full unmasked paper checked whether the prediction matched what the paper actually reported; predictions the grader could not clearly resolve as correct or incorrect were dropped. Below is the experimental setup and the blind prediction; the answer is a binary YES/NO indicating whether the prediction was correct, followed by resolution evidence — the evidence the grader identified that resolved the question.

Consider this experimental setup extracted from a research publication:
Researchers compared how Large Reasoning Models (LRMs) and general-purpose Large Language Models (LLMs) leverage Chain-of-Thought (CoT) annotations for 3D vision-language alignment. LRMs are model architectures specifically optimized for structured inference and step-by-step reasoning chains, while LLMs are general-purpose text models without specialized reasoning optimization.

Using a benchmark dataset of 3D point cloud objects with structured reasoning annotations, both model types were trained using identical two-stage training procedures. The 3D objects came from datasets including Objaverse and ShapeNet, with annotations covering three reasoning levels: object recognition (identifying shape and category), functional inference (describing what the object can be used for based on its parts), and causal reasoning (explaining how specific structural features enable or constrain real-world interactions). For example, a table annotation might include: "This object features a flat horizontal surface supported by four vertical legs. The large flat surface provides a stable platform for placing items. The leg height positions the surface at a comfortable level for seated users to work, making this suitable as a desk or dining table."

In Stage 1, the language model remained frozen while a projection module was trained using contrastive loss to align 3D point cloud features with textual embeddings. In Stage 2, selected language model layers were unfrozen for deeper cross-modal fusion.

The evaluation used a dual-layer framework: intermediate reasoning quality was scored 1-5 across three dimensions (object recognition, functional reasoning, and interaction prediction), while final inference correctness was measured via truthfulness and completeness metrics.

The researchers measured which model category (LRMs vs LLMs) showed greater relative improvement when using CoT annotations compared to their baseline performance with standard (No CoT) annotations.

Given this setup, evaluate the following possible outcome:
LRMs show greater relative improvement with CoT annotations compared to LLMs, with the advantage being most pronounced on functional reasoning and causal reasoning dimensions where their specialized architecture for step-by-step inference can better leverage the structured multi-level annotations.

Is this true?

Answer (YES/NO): NO